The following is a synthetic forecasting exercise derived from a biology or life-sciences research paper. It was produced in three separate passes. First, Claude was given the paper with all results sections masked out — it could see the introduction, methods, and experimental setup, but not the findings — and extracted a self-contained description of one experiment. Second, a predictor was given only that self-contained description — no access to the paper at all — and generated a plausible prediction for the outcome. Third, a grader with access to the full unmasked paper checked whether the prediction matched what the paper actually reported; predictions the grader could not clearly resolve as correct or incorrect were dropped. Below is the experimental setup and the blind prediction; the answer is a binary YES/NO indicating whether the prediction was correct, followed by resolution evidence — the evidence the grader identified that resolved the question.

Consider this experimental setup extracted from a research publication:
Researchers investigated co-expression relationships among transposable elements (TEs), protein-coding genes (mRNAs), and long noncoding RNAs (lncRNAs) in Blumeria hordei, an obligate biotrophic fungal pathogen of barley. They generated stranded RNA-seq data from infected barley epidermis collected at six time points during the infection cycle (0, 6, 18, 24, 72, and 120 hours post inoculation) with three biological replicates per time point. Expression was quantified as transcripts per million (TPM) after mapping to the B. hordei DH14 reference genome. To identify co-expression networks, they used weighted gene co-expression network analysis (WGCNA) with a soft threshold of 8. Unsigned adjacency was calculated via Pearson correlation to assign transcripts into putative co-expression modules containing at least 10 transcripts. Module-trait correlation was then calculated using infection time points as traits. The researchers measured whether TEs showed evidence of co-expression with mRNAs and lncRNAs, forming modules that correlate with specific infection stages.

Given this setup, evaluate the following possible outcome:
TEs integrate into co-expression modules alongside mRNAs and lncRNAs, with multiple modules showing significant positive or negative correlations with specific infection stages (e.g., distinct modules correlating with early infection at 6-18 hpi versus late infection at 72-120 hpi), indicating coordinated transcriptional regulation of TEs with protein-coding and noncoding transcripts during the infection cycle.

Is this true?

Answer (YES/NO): YES